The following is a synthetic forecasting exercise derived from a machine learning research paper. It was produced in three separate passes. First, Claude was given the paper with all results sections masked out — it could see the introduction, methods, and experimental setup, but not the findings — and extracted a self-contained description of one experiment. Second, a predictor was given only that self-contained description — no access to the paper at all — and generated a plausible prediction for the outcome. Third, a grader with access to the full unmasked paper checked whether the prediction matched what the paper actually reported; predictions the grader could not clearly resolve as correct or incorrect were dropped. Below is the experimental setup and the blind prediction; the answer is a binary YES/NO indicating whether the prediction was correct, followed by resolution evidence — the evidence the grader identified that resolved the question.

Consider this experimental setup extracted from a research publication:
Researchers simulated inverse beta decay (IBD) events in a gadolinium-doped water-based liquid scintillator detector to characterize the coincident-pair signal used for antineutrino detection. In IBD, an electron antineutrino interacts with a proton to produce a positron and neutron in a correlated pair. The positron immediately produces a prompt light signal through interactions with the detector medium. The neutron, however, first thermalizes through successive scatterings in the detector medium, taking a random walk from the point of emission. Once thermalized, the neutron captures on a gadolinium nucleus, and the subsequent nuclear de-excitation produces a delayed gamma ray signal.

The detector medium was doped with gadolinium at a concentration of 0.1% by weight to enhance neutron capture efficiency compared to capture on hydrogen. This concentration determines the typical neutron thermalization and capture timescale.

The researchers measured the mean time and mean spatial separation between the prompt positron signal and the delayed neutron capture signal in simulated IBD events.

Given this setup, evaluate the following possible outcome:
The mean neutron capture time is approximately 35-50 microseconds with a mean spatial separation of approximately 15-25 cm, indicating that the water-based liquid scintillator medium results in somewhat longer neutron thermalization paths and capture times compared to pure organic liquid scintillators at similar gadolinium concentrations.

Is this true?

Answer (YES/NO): NO